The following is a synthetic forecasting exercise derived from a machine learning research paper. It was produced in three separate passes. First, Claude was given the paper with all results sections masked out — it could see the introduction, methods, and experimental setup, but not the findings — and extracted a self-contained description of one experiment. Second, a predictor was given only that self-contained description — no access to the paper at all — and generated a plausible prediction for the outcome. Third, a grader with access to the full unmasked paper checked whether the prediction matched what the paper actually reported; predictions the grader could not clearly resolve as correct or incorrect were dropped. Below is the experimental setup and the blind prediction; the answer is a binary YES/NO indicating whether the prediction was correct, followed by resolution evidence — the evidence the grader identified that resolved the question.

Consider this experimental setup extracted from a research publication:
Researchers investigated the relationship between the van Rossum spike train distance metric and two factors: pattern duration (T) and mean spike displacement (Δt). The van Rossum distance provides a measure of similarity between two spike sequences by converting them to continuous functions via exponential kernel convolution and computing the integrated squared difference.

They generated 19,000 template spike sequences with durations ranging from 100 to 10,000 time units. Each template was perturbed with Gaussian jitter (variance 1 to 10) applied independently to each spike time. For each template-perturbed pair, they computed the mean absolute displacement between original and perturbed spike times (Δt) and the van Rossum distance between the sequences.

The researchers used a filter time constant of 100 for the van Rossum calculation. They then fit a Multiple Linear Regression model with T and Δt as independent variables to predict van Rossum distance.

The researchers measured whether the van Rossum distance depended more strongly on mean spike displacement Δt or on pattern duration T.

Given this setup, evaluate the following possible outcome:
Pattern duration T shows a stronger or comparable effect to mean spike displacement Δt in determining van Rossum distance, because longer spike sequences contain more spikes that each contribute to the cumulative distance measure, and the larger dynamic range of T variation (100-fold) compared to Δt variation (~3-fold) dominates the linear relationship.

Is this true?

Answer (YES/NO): YES